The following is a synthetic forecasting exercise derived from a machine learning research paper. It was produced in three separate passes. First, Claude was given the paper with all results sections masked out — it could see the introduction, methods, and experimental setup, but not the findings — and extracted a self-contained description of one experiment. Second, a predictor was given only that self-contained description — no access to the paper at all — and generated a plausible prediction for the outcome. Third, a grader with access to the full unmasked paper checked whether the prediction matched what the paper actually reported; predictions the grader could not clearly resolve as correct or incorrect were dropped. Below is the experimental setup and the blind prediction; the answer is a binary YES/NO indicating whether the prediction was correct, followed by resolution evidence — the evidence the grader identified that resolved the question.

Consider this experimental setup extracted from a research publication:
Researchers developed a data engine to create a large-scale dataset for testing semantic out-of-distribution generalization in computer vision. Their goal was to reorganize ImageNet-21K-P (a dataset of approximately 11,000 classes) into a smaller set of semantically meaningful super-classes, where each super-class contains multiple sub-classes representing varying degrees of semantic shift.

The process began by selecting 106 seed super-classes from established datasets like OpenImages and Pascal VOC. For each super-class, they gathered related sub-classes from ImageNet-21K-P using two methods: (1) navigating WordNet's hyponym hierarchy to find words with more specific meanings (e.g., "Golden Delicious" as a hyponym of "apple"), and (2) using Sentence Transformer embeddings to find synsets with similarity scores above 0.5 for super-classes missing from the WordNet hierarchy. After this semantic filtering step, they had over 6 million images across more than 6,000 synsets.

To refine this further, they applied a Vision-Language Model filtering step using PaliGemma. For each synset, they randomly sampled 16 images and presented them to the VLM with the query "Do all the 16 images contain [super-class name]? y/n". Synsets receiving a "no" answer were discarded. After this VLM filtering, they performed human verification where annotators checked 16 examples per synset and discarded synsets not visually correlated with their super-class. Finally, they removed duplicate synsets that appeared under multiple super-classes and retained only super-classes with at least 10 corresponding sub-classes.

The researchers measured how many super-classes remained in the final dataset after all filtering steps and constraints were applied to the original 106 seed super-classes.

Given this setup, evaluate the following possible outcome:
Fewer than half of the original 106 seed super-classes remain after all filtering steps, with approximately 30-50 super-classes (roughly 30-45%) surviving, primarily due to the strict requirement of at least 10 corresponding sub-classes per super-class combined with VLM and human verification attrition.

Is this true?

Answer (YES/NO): NO